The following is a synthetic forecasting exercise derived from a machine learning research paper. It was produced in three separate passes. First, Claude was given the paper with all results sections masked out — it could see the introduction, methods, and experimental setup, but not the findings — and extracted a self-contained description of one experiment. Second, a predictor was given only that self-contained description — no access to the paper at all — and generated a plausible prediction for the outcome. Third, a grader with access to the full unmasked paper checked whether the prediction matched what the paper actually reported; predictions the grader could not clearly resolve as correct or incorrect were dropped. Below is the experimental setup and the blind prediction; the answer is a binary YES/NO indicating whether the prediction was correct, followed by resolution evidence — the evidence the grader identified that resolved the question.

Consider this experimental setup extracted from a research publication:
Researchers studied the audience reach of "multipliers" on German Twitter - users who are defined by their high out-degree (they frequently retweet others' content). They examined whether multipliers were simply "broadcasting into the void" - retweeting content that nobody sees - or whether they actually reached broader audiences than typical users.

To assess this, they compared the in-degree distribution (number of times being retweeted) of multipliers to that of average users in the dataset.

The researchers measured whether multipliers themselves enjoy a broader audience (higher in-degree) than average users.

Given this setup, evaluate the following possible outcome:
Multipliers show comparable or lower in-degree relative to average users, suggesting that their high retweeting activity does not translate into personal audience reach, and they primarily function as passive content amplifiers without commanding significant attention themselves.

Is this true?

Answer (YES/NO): NO